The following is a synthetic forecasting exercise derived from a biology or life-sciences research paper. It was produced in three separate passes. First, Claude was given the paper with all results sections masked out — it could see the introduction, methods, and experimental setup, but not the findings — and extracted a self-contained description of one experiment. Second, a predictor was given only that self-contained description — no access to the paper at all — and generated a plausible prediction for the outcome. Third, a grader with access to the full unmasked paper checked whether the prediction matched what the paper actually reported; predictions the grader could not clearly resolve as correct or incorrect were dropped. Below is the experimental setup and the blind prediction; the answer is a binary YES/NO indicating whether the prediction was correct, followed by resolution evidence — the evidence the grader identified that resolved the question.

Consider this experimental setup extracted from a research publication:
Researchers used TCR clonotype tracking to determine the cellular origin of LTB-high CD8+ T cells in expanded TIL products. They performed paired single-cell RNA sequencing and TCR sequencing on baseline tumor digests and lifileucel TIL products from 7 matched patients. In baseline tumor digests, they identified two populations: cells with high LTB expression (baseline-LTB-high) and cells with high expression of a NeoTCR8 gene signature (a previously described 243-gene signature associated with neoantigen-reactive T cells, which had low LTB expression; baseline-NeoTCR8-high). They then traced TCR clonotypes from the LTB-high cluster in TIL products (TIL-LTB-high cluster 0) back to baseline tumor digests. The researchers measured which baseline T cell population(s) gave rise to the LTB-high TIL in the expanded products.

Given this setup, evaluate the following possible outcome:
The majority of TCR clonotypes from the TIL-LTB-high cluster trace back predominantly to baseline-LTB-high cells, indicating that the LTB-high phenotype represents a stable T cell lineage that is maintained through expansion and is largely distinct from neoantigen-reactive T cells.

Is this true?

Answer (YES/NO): NO